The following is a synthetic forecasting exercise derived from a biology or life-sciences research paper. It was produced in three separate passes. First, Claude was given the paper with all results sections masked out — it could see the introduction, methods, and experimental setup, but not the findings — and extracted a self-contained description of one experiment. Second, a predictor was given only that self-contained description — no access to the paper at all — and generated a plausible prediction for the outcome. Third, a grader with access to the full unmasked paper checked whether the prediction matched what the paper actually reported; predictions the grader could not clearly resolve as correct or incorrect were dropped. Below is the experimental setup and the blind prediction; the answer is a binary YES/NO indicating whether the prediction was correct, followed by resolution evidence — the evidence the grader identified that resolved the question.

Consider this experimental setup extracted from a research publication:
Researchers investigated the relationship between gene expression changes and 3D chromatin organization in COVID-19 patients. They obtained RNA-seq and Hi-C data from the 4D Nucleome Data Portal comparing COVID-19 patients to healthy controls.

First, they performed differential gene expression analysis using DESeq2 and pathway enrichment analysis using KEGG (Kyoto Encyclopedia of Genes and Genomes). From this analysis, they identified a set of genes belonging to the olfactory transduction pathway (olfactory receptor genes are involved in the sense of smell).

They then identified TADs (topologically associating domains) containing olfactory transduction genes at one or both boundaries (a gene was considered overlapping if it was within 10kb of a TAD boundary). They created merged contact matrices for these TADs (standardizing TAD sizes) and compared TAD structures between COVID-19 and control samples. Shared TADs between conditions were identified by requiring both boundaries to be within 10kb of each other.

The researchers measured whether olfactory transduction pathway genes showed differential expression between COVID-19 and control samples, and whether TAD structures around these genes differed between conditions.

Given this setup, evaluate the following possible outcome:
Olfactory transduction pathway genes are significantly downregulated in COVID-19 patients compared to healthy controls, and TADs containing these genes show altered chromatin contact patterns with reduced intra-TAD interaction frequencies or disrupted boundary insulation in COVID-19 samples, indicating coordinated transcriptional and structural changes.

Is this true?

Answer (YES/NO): NO